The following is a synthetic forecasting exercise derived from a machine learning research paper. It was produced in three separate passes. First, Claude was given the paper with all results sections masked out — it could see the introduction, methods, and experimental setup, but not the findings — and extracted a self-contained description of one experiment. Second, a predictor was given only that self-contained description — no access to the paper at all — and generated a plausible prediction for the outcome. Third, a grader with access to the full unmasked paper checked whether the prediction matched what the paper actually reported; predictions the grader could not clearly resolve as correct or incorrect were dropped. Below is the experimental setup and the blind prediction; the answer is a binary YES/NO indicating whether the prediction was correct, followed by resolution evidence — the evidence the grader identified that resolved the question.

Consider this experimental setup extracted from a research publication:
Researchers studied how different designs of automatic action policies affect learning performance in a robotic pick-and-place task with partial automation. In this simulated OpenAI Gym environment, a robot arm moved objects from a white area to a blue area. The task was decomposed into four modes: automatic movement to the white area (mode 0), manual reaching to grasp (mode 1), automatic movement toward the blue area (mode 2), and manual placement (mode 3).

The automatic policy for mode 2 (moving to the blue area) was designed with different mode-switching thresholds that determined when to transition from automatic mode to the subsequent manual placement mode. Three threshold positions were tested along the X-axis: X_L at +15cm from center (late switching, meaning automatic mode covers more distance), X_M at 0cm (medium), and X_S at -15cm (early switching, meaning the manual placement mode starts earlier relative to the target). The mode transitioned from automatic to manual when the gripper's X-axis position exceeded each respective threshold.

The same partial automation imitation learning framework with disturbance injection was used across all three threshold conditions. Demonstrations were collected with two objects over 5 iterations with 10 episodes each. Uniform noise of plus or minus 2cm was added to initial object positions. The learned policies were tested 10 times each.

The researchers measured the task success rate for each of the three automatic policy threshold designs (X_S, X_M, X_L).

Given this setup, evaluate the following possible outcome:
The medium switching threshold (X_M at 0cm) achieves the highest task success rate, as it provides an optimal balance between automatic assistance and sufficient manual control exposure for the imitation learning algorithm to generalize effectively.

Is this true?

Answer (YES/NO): NO